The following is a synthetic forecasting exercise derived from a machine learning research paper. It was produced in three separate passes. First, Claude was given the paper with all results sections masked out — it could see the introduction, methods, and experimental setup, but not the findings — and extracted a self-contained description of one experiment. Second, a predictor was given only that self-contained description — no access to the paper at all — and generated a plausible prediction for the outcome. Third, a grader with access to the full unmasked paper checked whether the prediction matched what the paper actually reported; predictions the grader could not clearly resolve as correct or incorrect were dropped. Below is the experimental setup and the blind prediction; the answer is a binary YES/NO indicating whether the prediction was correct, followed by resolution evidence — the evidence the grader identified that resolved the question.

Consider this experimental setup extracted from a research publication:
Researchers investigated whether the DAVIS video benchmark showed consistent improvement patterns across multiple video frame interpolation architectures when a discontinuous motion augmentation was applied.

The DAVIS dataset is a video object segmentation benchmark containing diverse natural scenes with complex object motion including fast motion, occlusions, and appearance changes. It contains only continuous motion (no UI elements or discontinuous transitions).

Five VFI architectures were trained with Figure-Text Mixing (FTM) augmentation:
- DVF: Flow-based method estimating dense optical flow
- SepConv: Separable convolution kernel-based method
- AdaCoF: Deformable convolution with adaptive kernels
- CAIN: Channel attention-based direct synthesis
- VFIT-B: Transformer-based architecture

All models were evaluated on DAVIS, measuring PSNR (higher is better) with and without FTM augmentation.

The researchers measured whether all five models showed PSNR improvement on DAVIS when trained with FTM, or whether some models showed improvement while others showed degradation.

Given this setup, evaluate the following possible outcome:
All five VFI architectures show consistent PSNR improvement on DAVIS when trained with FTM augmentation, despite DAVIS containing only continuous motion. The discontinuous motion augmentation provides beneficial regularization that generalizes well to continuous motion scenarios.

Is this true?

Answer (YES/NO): NO